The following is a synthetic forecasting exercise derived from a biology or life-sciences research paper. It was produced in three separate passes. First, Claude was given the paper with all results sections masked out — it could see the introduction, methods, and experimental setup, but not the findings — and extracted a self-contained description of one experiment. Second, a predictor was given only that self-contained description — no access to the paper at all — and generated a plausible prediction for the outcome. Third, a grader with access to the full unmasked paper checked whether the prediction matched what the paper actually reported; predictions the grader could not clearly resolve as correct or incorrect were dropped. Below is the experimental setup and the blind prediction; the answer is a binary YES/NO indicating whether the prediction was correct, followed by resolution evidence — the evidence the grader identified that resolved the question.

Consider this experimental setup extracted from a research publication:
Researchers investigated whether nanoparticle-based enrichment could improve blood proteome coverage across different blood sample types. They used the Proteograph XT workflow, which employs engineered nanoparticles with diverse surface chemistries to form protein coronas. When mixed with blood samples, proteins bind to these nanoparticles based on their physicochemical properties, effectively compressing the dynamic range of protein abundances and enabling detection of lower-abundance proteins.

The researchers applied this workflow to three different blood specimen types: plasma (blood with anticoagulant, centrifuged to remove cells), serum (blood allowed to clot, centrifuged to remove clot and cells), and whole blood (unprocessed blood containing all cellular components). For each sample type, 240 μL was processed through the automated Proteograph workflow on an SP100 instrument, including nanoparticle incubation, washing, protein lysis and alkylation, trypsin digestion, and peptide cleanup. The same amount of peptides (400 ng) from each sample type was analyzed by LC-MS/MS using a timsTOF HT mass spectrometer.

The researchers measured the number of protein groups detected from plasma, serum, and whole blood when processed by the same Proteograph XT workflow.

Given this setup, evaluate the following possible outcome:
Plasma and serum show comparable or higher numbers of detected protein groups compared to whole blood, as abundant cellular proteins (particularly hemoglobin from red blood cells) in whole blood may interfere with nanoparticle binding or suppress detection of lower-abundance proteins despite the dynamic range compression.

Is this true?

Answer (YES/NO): NO